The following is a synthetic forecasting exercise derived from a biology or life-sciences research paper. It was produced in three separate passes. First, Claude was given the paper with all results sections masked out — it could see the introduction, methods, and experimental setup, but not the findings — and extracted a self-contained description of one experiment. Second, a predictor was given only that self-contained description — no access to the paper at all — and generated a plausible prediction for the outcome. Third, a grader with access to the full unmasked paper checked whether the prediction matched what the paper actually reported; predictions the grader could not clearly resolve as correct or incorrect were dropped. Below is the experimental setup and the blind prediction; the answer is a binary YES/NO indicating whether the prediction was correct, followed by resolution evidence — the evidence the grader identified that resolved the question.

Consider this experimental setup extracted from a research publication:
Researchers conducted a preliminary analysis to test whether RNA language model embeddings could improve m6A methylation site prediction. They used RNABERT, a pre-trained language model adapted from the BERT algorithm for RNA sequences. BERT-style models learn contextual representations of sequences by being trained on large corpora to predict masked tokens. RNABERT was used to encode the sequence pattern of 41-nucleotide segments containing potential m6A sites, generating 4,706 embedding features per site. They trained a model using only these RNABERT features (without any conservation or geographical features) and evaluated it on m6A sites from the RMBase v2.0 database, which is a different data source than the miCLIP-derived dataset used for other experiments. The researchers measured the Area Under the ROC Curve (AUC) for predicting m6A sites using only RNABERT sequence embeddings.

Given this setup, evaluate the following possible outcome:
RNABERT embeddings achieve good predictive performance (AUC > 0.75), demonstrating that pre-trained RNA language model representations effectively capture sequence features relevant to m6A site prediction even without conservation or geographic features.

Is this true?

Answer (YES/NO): YES